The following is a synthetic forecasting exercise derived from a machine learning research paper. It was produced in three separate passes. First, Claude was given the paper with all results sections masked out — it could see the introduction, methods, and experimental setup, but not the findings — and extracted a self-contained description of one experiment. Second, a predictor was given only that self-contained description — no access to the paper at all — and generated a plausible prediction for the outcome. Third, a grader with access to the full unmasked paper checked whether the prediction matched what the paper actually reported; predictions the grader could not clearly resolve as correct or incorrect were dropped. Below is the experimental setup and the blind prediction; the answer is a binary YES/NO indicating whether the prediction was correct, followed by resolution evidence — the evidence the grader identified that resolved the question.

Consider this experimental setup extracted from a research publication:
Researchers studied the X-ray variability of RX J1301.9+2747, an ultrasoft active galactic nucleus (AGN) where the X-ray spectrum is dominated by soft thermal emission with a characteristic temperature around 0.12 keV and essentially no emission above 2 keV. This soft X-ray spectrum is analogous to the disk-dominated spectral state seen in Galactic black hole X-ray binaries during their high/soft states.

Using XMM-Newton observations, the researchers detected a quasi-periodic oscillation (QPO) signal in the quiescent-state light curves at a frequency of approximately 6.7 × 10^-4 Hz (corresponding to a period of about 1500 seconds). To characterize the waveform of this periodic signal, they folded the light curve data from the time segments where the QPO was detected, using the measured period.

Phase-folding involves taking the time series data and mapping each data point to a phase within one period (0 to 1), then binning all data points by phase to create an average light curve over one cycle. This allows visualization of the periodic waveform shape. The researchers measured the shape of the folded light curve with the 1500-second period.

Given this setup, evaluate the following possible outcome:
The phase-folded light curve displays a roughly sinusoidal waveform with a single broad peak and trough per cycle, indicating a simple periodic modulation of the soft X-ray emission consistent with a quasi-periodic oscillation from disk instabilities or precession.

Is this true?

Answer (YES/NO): YES